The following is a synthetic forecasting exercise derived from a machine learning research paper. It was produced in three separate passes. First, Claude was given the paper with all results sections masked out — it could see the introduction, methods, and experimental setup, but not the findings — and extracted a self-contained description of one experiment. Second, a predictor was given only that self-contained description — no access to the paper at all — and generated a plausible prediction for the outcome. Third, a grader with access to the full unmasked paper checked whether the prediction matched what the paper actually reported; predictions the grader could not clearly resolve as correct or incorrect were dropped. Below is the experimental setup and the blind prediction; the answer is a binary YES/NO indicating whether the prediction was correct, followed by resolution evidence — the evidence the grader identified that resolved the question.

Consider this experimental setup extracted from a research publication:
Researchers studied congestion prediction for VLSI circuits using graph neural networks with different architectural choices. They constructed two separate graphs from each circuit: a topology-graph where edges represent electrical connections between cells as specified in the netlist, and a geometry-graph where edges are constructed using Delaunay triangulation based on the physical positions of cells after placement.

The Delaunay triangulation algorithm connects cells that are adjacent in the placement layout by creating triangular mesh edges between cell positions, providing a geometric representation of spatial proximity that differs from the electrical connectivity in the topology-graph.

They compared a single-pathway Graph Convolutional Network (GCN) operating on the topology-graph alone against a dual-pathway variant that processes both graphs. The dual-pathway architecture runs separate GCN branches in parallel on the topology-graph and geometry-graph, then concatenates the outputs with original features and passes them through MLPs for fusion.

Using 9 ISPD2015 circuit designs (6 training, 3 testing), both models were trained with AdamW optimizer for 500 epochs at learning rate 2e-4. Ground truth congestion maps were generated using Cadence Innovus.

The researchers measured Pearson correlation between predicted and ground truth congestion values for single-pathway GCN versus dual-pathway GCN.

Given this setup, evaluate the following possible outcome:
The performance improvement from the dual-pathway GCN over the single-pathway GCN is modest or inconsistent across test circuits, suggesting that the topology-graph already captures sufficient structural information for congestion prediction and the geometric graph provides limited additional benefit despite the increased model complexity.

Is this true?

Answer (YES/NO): NO